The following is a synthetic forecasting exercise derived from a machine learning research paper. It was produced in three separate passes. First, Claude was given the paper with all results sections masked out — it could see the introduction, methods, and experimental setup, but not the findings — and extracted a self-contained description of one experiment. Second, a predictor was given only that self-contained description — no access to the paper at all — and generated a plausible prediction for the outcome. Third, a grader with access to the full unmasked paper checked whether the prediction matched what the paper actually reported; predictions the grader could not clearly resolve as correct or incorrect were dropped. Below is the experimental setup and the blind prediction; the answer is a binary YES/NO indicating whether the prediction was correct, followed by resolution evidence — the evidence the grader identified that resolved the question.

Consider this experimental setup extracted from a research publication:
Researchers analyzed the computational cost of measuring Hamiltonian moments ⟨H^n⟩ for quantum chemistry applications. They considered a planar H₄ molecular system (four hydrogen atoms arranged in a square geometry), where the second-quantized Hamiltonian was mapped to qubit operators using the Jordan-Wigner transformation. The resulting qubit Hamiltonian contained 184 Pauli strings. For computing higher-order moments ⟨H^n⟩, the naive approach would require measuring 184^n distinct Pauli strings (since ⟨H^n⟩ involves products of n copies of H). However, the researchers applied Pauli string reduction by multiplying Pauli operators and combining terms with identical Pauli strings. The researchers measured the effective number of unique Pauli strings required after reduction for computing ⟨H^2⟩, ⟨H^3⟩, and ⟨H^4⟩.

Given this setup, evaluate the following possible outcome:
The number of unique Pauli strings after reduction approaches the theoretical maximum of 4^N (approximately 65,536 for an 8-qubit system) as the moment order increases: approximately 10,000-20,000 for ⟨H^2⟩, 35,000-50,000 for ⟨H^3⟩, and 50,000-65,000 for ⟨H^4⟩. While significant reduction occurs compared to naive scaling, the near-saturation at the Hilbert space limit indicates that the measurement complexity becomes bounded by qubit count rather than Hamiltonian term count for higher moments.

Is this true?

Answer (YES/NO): NO